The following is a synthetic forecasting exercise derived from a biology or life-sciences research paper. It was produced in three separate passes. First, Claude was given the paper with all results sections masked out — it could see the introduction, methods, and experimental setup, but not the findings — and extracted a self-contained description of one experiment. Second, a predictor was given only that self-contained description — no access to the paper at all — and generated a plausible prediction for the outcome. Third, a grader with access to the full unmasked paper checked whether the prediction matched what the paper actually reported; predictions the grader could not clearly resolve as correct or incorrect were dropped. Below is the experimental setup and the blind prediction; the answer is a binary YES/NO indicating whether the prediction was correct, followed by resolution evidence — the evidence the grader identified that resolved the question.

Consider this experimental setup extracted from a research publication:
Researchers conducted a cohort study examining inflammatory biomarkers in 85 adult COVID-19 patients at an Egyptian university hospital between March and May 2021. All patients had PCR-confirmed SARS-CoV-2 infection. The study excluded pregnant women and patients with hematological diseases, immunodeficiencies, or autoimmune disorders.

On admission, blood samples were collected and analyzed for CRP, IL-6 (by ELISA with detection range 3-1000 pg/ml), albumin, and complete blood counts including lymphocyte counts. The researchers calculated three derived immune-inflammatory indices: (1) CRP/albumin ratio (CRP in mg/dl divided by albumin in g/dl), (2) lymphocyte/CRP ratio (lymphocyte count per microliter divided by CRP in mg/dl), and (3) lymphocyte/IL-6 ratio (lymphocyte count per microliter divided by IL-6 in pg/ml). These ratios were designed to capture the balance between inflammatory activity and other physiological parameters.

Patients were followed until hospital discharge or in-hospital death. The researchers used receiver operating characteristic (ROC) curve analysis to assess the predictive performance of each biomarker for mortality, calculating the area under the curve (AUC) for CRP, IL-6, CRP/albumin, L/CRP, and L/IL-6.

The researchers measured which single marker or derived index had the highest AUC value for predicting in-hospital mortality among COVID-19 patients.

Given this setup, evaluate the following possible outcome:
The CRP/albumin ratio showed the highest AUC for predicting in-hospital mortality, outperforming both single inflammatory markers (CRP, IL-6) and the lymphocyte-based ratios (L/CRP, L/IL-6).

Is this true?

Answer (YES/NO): NO